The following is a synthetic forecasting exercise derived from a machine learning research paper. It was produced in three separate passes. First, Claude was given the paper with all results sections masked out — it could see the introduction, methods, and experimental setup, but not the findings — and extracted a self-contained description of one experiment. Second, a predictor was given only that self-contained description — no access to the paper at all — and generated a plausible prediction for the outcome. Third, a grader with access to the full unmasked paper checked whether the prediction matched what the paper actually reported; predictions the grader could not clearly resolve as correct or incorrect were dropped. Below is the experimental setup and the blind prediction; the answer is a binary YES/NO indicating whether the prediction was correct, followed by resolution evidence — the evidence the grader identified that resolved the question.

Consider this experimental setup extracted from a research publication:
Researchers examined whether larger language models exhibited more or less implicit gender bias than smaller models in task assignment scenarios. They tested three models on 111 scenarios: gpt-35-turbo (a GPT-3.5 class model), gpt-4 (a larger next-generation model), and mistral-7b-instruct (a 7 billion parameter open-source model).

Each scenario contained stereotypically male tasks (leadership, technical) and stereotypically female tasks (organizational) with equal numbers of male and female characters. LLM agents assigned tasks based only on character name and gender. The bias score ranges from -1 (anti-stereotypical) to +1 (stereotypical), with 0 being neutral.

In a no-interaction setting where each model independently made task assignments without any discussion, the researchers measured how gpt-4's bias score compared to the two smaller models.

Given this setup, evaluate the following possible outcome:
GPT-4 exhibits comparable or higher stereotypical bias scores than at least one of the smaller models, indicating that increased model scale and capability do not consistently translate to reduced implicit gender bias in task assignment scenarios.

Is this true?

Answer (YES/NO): YES